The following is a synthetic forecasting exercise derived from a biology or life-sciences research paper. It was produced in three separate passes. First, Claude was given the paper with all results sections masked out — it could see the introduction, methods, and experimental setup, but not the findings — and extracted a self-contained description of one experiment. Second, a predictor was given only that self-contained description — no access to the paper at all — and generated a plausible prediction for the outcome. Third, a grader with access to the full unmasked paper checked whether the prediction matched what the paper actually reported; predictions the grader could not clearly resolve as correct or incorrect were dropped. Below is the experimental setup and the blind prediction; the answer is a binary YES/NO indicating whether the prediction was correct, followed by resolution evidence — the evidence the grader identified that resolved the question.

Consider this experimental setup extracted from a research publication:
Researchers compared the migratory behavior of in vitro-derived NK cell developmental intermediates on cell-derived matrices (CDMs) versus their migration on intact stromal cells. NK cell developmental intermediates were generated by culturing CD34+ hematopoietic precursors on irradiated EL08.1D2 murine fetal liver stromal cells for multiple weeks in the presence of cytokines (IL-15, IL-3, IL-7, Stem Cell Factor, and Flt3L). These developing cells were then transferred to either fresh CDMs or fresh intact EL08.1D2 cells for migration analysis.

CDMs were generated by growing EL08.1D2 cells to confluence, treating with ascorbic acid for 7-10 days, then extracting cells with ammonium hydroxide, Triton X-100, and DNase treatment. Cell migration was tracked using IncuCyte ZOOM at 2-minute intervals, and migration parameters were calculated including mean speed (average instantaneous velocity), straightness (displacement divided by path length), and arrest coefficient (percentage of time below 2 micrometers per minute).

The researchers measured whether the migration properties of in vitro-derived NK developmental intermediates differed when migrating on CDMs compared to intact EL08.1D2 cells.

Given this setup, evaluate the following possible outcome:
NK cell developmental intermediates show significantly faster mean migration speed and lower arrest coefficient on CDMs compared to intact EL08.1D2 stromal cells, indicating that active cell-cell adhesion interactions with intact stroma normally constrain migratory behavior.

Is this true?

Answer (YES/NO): NO